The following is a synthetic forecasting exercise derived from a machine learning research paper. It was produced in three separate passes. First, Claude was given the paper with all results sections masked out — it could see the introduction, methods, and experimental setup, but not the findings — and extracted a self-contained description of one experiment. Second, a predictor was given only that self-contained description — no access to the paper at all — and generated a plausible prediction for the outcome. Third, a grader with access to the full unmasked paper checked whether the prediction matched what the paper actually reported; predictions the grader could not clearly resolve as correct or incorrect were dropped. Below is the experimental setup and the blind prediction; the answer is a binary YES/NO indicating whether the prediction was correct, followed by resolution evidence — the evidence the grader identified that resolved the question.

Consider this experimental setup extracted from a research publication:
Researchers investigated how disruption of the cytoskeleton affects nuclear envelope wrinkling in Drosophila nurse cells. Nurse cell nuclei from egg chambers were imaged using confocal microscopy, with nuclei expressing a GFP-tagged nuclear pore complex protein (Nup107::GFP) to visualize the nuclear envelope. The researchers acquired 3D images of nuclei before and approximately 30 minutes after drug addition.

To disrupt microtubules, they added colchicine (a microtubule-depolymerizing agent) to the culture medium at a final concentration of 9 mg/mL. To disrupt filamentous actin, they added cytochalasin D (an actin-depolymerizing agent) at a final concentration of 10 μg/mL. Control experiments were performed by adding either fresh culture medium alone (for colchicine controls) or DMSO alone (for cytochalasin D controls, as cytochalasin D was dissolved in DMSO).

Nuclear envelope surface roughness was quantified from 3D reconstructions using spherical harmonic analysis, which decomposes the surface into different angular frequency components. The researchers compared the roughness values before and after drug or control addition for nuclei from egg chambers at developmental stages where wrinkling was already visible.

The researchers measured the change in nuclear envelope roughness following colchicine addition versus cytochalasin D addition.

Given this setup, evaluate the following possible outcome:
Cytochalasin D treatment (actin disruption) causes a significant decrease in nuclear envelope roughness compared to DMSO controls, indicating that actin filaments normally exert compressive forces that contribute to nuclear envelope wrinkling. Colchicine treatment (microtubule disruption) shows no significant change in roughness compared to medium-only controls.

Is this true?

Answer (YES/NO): NO